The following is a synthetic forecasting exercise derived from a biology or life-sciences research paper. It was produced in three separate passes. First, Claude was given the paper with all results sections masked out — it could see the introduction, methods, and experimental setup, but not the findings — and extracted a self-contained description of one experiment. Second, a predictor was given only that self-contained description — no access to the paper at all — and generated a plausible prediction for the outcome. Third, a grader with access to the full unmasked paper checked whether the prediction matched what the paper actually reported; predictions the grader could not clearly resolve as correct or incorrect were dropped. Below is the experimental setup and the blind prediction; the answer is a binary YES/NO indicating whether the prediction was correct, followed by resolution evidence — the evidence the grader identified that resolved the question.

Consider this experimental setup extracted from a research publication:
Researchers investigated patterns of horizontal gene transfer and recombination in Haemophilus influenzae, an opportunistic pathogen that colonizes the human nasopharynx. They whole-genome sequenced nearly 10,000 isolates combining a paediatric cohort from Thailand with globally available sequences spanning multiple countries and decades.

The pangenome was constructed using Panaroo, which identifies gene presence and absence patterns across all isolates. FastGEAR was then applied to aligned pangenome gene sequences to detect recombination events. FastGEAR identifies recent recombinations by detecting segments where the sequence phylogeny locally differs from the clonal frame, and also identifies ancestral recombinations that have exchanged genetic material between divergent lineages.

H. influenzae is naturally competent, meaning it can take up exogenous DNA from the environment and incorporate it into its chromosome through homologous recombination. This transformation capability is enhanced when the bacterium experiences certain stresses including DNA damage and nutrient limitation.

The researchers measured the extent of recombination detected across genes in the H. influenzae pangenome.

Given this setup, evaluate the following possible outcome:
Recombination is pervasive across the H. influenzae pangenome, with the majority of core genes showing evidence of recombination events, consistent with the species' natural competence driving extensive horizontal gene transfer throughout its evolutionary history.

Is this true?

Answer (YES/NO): NO